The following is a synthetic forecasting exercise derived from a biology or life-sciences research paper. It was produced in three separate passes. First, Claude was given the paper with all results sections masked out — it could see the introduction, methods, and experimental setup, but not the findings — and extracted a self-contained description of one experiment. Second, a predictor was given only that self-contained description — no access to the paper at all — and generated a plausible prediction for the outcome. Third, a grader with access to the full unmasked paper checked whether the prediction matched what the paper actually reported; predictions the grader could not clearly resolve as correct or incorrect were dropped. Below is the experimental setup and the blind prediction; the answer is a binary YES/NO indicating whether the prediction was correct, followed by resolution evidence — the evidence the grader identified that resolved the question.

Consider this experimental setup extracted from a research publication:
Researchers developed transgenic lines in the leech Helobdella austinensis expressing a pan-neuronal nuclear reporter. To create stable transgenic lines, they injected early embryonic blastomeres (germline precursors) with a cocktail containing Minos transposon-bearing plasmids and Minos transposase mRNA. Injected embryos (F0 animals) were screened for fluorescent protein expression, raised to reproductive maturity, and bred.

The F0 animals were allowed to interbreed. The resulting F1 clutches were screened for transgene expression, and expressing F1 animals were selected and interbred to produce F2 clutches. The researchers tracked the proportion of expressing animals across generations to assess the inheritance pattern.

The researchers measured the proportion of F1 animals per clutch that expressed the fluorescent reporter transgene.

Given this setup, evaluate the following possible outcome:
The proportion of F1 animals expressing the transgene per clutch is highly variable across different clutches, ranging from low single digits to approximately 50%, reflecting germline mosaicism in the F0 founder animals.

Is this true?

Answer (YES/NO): NO